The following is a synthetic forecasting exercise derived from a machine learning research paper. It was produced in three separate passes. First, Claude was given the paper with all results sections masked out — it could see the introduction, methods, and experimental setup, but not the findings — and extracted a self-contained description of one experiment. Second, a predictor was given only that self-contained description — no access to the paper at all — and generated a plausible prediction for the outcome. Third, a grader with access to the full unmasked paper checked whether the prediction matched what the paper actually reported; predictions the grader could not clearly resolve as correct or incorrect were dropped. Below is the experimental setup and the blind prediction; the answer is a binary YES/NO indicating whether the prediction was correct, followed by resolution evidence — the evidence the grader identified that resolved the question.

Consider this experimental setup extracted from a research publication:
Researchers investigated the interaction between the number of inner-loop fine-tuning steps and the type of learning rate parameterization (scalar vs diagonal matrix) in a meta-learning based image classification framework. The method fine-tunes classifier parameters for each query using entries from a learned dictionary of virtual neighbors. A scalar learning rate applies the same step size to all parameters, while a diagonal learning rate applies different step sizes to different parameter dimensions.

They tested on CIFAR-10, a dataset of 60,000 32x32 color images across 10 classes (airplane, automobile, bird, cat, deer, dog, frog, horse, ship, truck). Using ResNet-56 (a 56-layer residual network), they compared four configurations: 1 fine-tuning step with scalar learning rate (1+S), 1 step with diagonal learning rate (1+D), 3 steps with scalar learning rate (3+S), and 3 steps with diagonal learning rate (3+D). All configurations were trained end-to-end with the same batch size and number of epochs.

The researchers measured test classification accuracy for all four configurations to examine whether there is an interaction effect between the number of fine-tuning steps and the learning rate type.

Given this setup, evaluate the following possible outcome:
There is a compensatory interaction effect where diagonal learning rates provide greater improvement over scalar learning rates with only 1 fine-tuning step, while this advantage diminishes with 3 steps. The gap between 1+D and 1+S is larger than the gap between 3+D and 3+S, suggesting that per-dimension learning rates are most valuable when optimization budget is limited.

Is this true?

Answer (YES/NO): YES